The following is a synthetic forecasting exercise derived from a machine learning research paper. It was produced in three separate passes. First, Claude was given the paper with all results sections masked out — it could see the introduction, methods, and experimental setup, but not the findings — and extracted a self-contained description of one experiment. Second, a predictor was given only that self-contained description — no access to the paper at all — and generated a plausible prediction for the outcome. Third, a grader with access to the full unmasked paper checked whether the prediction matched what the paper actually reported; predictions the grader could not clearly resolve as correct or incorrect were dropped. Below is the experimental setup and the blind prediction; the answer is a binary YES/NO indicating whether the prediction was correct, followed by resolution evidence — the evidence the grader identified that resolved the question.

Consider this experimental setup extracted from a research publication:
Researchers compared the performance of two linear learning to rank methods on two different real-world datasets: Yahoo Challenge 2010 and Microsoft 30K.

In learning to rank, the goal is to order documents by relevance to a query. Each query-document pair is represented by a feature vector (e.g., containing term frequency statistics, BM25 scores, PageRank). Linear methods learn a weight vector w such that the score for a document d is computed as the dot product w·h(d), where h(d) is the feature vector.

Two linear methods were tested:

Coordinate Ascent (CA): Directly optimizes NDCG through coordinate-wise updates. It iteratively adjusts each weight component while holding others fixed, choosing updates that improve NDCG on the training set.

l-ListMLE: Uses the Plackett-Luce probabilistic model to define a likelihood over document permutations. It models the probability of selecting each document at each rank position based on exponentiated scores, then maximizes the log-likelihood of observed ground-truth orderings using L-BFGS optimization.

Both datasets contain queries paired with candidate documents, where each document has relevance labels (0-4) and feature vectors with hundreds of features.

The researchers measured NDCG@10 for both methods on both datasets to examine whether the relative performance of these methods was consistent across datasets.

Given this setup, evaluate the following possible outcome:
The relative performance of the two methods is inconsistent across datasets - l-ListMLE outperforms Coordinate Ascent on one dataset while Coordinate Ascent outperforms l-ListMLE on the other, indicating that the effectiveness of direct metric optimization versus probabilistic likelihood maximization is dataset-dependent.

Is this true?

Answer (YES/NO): YES